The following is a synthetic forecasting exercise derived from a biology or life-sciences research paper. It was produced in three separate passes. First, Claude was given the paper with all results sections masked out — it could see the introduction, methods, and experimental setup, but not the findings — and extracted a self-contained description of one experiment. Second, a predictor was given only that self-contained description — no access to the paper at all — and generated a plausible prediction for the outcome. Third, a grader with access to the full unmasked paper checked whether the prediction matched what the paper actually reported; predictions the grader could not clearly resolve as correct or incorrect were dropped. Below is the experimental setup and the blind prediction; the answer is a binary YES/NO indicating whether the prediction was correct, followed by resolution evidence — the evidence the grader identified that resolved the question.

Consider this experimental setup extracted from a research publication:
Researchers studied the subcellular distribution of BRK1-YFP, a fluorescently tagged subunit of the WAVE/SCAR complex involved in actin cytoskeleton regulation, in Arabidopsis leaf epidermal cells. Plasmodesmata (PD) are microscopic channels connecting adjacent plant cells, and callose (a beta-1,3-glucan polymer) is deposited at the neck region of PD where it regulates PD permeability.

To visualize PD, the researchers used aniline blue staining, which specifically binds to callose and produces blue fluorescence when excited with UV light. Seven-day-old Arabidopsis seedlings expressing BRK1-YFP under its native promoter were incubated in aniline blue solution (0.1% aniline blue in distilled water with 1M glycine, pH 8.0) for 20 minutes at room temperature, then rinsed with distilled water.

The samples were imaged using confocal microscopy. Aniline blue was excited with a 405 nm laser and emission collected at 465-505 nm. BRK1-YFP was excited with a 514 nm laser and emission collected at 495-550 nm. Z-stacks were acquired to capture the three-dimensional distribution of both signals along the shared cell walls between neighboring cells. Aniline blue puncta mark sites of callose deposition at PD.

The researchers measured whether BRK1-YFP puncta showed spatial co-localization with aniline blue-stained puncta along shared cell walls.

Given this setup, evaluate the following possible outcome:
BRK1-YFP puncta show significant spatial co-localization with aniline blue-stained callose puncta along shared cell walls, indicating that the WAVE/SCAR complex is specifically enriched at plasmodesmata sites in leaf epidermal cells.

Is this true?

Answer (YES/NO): YES